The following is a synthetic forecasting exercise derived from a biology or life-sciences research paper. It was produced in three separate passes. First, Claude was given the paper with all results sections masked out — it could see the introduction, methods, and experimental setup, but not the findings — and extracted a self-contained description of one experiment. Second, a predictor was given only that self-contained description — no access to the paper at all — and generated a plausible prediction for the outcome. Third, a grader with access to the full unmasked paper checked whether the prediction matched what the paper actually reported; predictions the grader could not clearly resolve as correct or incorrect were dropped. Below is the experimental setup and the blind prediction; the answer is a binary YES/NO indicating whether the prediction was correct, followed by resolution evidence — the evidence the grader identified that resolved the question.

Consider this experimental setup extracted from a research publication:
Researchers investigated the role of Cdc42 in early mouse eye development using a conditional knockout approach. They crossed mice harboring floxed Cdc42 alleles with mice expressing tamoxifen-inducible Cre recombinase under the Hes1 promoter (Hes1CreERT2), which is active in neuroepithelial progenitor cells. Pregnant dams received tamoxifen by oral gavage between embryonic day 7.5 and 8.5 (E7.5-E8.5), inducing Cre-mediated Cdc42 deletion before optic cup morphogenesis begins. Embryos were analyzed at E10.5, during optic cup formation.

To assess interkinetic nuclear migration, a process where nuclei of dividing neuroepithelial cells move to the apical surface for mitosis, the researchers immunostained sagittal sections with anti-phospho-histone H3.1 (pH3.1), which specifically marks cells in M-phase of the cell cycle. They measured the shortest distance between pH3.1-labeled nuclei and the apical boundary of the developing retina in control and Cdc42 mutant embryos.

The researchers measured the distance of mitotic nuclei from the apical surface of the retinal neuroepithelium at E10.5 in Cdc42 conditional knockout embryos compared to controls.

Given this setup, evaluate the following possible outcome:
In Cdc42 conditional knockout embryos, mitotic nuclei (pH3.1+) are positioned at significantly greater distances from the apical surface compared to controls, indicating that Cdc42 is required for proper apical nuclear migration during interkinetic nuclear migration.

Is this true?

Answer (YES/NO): YES